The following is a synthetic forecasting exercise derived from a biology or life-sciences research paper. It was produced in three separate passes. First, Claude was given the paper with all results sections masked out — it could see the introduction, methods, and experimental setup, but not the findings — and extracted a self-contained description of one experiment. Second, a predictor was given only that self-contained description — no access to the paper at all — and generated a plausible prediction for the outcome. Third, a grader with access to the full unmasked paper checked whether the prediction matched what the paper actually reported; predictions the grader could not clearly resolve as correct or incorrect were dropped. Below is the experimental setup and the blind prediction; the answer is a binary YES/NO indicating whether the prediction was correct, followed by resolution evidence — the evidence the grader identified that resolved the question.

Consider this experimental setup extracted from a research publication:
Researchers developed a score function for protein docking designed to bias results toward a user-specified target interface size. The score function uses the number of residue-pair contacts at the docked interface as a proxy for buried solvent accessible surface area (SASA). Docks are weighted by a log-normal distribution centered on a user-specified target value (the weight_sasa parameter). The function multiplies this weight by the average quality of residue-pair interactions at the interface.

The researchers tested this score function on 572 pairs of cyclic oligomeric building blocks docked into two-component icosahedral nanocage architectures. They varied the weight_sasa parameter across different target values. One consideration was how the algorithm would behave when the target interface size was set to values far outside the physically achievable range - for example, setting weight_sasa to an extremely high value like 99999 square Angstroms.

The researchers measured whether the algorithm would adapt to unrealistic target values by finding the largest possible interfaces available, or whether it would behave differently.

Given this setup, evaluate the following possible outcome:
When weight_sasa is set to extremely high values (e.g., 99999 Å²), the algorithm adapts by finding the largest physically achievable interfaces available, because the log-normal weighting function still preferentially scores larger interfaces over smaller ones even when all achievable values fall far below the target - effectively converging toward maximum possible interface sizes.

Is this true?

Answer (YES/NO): NO